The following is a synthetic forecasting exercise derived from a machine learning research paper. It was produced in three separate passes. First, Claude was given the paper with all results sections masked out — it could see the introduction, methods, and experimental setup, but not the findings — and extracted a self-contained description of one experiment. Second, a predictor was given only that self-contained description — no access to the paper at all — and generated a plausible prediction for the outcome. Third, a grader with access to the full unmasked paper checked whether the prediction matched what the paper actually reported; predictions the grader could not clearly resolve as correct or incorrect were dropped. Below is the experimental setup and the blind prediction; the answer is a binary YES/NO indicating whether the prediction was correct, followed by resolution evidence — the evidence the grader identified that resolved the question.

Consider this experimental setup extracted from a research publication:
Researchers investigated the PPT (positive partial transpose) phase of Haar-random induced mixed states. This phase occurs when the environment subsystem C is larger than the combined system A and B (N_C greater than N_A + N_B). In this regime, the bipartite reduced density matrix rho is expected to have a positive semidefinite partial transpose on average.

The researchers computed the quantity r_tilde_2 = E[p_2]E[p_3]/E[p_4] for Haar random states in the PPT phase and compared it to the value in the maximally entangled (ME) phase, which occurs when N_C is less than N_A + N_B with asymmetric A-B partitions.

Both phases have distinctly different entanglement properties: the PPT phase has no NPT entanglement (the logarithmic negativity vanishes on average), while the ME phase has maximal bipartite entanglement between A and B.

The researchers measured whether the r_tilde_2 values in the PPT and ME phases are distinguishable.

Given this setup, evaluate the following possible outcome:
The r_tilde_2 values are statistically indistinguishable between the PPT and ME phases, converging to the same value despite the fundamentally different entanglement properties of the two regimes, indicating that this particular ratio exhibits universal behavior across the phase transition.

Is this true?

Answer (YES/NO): YES